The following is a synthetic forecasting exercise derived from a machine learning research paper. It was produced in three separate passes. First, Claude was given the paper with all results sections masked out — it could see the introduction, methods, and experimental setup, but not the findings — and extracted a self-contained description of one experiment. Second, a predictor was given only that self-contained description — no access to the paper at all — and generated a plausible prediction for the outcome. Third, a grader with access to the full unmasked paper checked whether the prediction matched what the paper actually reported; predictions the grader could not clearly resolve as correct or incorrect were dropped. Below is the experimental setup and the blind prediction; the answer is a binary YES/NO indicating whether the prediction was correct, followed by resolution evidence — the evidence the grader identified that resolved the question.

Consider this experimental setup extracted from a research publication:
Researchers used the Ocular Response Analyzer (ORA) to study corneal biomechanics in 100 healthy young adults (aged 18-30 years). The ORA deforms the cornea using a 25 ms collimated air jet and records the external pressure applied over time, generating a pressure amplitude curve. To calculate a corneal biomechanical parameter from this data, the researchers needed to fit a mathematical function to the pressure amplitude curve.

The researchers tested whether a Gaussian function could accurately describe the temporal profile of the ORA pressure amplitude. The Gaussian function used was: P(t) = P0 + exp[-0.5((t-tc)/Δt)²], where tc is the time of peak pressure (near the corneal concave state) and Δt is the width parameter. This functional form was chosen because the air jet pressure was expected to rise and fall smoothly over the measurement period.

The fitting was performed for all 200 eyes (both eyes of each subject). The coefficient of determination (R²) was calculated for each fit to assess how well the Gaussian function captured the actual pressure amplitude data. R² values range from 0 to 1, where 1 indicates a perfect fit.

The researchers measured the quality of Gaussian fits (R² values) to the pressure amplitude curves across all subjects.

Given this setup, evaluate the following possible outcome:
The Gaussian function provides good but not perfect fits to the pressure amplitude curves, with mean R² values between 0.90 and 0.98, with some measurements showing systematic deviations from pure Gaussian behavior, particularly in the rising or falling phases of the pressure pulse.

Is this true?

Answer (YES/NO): NO